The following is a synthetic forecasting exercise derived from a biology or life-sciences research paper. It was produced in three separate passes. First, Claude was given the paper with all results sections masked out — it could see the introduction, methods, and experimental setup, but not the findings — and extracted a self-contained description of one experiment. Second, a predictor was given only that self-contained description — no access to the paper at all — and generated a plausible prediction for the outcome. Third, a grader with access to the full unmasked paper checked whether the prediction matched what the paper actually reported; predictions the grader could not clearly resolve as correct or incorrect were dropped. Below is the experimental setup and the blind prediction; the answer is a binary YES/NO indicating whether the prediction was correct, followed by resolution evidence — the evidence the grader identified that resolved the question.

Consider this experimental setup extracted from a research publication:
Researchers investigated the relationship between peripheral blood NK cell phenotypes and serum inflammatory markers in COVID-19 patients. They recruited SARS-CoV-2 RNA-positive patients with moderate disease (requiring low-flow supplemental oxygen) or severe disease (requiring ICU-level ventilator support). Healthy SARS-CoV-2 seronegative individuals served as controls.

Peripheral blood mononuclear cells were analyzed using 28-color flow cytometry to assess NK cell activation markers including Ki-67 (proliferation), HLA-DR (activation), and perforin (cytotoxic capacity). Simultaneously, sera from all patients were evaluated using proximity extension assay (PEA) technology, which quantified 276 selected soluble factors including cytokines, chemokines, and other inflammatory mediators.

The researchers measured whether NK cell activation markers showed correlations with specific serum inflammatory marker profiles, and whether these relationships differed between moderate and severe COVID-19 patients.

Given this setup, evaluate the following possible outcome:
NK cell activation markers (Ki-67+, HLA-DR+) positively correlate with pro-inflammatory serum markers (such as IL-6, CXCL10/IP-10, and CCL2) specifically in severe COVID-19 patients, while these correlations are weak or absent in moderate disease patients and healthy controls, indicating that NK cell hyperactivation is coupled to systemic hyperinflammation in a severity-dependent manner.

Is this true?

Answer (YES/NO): NO